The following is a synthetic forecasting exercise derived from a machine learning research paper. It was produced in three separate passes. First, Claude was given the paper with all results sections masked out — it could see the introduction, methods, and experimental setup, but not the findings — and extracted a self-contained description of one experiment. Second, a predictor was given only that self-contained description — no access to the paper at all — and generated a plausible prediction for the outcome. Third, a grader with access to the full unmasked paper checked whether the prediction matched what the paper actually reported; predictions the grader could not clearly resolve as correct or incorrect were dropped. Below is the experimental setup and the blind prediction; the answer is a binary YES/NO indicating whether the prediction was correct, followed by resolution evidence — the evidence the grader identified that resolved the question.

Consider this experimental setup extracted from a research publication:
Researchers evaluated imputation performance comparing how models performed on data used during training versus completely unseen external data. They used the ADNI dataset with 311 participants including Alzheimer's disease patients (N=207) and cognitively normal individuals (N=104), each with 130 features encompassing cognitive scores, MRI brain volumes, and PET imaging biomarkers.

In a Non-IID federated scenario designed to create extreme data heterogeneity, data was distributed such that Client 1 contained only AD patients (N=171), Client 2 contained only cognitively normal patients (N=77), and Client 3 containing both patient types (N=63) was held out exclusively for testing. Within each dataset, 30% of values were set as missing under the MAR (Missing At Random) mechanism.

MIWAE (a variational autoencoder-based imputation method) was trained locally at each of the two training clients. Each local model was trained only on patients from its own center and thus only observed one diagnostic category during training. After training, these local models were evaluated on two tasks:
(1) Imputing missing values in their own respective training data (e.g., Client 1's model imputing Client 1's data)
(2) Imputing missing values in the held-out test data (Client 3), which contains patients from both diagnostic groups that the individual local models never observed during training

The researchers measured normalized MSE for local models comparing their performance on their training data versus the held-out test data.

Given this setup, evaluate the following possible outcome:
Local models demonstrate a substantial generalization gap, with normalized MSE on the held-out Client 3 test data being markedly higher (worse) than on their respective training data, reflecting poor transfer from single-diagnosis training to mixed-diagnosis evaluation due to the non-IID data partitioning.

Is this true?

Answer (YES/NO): YES